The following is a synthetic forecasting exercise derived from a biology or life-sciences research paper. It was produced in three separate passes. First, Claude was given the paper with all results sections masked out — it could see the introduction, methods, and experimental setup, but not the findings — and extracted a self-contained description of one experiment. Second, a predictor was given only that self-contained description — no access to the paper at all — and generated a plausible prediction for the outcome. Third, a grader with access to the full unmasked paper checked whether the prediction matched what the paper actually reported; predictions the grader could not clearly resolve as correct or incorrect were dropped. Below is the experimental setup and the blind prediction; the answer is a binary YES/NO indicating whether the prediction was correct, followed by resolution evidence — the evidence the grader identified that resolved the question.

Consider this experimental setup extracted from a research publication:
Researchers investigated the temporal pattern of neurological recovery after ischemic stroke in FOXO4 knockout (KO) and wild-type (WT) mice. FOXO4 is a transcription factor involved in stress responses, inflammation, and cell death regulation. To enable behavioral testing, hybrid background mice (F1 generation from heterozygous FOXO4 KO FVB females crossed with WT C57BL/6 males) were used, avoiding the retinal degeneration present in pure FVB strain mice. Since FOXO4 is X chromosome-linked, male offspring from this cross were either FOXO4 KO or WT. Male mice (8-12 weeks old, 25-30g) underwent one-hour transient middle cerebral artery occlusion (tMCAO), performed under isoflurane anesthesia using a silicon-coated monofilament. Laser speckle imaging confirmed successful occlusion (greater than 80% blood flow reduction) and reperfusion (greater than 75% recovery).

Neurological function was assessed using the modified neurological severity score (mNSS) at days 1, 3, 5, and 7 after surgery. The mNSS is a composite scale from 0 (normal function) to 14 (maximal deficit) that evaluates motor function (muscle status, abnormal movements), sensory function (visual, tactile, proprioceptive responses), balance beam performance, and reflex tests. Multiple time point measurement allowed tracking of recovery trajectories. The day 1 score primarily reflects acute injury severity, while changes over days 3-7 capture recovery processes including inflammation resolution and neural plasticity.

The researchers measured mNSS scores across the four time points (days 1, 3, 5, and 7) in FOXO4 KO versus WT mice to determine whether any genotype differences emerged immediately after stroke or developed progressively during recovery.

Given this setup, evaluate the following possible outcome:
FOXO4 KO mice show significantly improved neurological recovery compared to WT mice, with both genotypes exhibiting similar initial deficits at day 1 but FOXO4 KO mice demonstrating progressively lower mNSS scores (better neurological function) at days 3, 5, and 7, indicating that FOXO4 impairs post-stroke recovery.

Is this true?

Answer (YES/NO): NO